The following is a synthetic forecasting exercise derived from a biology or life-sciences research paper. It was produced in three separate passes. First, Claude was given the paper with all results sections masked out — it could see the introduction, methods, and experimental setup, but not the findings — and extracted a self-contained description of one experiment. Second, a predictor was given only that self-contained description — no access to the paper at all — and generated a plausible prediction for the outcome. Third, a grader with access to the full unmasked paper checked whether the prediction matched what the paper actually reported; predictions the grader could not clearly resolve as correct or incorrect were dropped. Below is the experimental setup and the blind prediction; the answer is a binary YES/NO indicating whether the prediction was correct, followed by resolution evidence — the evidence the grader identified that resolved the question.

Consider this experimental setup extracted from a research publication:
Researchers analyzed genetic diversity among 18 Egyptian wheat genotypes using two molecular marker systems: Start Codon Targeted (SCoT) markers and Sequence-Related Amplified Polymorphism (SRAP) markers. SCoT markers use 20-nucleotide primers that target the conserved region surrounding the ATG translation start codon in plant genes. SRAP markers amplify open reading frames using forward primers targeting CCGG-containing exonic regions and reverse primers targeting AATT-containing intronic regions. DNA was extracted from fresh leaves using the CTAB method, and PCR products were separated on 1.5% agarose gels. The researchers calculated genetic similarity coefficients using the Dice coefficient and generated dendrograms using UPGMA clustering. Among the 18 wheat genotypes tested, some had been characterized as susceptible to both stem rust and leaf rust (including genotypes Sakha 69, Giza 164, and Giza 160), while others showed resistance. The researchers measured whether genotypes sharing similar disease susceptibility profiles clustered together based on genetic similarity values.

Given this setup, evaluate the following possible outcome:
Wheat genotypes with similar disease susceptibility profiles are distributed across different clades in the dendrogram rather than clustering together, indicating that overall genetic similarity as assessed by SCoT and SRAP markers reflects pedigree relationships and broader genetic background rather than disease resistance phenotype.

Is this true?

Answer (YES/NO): NO